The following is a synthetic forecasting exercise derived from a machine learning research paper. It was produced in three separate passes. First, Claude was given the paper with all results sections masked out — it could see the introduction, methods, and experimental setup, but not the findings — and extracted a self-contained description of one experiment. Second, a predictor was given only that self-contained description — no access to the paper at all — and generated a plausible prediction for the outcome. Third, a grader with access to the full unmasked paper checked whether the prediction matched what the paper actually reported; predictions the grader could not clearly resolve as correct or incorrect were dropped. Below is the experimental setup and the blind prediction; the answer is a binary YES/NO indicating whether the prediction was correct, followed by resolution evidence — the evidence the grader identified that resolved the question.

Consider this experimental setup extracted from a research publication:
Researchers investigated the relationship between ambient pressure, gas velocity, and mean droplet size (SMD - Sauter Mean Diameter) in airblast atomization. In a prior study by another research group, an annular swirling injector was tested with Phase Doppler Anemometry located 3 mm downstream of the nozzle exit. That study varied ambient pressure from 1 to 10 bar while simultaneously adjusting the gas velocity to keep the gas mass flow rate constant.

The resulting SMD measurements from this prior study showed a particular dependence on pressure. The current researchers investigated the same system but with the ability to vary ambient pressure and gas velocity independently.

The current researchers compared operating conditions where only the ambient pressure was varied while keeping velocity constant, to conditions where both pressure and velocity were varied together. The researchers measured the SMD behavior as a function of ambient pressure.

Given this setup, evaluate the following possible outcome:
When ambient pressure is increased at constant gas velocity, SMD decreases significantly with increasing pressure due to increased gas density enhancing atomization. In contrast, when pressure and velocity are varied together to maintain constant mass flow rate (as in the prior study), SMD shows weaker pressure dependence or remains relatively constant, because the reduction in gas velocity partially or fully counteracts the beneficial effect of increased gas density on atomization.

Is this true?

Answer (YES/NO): NO